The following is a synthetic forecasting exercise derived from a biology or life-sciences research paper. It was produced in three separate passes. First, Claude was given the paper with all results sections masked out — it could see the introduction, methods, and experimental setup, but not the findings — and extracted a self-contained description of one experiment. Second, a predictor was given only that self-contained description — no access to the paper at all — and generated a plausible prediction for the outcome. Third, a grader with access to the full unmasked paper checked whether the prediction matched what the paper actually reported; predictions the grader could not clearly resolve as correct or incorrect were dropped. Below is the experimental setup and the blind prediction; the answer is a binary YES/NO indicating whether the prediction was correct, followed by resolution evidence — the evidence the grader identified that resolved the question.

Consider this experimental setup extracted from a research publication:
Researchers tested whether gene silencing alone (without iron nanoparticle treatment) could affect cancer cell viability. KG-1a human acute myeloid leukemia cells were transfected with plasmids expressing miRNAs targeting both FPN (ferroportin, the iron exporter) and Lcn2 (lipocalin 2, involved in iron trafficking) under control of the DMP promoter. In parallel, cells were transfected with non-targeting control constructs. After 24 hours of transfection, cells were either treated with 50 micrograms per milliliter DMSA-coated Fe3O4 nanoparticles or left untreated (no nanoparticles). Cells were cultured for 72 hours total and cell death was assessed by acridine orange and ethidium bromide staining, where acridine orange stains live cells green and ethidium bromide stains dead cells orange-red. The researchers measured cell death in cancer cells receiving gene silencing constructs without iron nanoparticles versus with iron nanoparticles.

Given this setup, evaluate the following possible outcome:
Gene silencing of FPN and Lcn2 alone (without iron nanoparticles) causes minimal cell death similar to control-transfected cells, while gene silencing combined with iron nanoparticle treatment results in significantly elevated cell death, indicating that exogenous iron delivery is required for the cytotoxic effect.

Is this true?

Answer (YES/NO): YES